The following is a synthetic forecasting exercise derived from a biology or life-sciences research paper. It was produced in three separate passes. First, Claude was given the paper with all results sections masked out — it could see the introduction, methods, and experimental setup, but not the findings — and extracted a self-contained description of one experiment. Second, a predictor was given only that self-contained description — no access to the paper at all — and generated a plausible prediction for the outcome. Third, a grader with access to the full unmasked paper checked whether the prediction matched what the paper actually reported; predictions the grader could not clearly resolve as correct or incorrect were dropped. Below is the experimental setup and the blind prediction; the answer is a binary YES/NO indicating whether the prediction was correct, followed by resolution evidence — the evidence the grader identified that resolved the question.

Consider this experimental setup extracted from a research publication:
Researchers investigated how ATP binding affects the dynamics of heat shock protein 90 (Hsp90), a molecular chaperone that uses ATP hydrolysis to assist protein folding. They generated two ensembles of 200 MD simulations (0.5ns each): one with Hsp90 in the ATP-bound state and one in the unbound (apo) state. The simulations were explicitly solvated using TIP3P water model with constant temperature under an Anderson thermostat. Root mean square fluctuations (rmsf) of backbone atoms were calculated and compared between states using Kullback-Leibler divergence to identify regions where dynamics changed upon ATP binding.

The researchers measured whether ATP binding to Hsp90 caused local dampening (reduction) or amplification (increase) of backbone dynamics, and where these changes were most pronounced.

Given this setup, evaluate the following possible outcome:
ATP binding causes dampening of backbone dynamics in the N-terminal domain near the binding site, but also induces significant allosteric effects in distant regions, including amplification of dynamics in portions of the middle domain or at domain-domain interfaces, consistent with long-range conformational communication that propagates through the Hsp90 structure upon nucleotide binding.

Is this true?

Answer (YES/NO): NO